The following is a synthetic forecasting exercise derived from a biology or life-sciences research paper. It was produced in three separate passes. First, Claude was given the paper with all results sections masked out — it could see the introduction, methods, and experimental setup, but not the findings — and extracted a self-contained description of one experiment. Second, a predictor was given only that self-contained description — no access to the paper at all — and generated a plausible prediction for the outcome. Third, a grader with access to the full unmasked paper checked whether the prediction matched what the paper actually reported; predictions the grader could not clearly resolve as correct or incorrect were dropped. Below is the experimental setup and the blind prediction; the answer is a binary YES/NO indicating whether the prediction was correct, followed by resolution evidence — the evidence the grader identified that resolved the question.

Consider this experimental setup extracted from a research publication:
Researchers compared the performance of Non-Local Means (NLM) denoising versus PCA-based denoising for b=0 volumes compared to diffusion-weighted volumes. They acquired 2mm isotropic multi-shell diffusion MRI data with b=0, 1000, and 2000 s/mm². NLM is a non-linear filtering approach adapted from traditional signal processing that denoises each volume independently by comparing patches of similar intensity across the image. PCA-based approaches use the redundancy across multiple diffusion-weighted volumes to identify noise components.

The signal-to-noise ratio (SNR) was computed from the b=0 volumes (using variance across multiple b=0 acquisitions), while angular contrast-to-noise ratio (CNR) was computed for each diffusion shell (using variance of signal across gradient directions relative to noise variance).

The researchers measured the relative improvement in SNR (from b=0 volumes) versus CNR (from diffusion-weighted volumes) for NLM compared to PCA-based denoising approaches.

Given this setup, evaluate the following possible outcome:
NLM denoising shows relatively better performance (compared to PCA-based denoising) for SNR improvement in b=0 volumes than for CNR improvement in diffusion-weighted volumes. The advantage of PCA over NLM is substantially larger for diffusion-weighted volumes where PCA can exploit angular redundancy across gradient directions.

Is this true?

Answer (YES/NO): YES